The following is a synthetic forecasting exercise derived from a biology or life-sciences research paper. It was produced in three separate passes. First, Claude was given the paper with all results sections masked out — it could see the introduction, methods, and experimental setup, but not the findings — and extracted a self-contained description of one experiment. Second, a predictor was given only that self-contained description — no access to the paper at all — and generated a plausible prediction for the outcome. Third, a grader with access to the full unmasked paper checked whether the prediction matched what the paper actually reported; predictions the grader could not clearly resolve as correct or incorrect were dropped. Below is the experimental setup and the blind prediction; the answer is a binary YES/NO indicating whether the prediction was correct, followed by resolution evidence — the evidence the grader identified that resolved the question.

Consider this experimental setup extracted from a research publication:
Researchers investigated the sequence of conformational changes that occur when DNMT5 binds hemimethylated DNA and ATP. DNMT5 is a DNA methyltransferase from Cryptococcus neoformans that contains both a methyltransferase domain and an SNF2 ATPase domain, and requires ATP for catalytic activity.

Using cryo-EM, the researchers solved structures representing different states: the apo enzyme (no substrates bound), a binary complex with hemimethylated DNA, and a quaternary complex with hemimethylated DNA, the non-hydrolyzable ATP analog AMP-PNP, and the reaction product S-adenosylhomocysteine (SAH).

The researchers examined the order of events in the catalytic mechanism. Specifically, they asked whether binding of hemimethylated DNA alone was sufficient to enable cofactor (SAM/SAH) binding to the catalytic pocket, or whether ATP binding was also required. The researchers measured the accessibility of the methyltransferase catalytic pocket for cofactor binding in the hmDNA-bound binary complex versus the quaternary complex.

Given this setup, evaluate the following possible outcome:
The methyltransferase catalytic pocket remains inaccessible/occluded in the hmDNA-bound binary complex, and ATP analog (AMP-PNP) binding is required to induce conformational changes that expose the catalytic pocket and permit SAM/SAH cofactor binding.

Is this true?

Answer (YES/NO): YES